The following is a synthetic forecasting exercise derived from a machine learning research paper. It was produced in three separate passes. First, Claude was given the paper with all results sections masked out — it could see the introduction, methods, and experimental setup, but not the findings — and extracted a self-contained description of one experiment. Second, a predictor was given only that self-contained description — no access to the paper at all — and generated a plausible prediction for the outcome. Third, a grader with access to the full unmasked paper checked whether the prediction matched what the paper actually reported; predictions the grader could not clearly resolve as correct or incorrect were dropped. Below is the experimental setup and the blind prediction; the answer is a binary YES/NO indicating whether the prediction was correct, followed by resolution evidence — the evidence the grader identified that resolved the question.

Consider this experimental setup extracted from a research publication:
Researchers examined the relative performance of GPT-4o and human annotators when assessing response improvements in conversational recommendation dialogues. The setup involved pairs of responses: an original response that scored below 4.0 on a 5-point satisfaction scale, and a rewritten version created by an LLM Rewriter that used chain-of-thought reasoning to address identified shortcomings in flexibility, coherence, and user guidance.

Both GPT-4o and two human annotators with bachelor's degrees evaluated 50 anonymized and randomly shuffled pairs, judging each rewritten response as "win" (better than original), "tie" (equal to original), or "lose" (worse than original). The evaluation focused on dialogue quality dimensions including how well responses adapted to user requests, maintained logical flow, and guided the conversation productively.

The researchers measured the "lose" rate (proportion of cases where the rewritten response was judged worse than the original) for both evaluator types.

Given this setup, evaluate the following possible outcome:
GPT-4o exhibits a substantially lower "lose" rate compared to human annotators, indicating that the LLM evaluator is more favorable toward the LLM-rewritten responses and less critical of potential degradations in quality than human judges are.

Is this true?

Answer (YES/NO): NO